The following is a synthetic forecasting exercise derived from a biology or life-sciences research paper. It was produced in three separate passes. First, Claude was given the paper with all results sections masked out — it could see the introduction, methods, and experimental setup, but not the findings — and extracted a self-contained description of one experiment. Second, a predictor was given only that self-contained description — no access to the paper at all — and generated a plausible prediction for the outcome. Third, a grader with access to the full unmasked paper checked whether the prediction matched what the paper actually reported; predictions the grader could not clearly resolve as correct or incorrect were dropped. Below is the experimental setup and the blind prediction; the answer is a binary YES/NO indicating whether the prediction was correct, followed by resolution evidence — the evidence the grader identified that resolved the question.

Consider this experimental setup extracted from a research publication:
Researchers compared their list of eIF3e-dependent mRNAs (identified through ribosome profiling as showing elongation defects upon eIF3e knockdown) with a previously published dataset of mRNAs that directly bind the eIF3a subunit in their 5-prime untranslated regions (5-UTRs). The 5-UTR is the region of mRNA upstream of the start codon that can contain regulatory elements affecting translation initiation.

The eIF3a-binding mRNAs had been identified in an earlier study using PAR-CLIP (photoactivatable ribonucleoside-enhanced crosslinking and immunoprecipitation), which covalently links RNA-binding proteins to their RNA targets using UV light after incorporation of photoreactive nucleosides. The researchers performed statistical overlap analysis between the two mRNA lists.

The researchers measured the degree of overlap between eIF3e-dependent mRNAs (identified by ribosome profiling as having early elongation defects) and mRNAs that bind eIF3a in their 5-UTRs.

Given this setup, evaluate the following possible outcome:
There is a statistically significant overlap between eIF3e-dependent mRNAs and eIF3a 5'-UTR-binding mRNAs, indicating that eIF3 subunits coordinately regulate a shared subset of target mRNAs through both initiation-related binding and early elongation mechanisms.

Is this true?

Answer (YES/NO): YES